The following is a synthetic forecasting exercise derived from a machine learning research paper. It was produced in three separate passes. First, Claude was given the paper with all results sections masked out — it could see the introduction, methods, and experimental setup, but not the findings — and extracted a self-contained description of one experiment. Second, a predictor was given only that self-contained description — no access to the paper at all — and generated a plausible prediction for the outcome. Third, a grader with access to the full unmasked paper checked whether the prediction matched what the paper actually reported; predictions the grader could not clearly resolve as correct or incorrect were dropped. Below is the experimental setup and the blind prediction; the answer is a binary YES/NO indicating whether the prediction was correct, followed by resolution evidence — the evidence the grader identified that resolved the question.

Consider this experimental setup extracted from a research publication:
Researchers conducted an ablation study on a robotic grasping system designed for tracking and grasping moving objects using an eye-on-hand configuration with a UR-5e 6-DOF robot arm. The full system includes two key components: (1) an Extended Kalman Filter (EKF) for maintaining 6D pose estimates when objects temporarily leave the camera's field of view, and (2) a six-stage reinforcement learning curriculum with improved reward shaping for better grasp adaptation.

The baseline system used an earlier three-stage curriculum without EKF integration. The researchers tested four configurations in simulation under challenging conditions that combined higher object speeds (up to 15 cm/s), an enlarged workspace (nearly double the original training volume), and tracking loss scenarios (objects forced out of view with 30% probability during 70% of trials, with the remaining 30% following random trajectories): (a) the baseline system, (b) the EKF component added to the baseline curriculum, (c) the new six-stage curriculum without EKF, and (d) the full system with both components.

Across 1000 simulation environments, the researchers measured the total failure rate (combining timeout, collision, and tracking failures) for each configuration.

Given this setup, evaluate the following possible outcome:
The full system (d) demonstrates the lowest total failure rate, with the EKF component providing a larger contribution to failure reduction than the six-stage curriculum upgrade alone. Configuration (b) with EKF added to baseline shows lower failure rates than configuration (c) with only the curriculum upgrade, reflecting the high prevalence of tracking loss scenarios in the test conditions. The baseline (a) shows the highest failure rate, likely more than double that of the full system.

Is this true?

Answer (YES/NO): YES